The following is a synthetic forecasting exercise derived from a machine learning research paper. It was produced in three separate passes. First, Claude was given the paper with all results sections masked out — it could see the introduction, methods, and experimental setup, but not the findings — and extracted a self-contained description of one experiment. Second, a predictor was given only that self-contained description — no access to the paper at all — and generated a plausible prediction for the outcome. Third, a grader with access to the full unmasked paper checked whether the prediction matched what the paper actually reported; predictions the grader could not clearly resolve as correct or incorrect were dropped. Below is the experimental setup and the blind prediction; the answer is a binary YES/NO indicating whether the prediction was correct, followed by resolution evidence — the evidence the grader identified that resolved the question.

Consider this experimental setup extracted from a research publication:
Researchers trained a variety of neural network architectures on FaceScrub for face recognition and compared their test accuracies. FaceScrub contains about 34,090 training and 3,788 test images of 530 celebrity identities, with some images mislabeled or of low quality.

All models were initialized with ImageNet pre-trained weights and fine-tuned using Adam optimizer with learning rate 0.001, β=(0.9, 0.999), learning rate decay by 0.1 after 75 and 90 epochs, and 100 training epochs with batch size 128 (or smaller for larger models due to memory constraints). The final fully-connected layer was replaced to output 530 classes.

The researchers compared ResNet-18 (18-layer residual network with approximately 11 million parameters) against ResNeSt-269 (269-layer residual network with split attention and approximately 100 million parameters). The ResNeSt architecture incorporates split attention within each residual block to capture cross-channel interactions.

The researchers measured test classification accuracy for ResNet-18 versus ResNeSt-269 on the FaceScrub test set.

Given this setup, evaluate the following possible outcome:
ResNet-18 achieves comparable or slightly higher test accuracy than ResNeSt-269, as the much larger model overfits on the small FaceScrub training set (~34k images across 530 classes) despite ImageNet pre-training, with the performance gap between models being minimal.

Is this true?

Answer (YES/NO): NO